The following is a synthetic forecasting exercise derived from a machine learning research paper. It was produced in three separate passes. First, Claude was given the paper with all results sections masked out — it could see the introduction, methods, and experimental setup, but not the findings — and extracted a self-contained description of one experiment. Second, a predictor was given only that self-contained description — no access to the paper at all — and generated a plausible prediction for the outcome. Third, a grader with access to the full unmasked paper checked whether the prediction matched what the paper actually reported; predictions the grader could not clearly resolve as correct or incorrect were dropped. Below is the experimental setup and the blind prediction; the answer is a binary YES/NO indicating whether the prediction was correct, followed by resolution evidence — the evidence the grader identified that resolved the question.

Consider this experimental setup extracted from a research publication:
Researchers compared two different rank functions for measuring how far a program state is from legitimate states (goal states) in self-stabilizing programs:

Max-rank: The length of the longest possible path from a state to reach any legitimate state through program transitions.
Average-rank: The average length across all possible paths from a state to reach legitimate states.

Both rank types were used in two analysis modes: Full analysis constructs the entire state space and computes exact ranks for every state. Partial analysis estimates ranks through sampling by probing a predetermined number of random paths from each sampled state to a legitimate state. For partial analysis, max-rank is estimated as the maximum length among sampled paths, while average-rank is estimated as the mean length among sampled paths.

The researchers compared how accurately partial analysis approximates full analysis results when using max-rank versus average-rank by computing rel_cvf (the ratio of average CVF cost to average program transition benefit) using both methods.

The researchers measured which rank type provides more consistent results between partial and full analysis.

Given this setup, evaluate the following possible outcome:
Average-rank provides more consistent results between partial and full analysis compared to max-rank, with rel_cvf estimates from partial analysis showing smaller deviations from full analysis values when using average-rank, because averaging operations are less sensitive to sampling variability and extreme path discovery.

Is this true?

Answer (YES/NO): YES